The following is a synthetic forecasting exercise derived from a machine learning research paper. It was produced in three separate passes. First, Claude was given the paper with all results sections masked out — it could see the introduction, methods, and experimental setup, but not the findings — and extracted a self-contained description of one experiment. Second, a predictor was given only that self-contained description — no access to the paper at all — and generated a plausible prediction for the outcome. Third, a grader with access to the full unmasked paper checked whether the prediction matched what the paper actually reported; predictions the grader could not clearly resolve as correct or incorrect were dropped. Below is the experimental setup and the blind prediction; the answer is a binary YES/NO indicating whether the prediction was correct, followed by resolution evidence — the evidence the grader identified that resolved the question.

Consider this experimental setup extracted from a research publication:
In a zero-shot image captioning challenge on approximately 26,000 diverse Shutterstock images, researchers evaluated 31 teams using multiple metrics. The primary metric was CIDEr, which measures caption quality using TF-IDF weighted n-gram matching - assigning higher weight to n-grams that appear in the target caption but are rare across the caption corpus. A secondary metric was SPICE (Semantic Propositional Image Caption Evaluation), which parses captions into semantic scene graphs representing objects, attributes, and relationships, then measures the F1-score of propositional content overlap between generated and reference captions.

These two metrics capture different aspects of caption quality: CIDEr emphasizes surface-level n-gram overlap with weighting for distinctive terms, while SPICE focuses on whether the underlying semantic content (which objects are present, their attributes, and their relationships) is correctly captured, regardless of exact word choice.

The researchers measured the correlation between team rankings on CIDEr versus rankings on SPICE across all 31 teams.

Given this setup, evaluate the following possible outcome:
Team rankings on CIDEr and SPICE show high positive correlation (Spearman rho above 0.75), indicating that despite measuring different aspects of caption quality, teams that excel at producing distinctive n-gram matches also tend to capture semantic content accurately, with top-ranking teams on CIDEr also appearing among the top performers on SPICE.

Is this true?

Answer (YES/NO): YES